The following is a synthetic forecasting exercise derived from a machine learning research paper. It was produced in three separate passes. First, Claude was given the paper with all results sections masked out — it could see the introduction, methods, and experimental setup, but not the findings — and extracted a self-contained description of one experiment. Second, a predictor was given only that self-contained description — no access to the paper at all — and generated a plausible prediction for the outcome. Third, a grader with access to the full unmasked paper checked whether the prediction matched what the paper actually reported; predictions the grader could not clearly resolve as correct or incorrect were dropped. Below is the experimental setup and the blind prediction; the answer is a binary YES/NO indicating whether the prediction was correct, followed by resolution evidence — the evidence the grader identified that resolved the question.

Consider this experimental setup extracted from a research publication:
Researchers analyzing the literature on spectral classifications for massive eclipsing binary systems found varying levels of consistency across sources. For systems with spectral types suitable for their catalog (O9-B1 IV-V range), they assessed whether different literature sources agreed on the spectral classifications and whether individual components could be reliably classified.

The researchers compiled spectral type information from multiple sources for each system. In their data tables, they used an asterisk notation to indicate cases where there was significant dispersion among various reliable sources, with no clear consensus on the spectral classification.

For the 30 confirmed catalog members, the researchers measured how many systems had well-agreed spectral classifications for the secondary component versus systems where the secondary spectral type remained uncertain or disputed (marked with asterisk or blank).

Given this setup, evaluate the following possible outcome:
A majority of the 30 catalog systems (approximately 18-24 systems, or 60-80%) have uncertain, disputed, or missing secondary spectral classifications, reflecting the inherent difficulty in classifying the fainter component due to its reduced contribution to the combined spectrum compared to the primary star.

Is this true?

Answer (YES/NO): NO